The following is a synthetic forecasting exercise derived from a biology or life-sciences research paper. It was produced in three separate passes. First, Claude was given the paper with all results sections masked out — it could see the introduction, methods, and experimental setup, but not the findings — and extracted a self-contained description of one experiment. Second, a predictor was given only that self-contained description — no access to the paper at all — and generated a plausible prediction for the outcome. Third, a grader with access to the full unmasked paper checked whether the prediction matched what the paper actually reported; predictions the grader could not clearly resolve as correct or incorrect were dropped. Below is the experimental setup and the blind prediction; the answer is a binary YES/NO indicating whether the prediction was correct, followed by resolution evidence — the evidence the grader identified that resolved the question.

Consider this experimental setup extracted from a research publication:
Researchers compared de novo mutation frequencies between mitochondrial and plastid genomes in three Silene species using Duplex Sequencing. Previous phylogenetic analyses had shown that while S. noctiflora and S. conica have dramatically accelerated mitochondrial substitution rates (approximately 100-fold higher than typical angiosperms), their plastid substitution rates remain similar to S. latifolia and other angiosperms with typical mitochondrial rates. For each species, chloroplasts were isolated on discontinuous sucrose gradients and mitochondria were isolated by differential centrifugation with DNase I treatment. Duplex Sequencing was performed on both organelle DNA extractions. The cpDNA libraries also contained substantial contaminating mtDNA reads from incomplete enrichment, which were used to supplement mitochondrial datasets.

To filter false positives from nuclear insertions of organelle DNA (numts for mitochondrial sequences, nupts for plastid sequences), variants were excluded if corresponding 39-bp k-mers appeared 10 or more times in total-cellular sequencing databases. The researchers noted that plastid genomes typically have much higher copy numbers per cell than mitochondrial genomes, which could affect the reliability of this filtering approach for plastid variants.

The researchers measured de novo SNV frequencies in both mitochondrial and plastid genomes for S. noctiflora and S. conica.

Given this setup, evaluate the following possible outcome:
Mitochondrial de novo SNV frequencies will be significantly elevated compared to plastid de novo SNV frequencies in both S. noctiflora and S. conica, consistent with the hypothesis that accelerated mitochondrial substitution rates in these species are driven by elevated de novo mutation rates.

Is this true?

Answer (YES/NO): NO